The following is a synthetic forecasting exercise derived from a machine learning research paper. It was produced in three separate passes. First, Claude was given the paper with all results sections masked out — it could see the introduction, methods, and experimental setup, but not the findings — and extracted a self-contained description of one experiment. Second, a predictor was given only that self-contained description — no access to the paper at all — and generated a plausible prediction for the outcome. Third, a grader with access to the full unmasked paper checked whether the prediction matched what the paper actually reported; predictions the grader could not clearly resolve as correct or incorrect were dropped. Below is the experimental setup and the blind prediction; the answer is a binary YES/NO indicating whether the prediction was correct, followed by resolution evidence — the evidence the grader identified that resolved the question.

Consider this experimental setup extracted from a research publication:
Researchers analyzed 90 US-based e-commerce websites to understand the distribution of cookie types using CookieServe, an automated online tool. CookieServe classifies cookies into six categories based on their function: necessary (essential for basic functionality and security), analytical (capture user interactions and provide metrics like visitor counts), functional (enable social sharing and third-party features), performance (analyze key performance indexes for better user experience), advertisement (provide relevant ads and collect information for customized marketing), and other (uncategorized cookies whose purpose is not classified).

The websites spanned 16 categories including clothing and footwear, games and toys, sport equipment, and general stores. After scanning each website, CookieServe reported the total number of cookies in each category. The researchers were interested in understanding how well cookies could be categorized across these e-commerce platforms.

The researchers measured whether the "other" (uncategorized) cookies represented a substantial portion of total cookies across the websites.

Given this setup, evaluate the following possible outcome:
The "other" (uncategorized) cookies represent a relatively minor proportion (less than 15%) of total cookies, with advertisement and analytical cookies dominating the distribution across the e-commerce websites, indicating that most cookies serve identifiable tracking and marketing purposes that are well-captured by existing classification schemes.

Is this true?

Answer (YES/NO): NO